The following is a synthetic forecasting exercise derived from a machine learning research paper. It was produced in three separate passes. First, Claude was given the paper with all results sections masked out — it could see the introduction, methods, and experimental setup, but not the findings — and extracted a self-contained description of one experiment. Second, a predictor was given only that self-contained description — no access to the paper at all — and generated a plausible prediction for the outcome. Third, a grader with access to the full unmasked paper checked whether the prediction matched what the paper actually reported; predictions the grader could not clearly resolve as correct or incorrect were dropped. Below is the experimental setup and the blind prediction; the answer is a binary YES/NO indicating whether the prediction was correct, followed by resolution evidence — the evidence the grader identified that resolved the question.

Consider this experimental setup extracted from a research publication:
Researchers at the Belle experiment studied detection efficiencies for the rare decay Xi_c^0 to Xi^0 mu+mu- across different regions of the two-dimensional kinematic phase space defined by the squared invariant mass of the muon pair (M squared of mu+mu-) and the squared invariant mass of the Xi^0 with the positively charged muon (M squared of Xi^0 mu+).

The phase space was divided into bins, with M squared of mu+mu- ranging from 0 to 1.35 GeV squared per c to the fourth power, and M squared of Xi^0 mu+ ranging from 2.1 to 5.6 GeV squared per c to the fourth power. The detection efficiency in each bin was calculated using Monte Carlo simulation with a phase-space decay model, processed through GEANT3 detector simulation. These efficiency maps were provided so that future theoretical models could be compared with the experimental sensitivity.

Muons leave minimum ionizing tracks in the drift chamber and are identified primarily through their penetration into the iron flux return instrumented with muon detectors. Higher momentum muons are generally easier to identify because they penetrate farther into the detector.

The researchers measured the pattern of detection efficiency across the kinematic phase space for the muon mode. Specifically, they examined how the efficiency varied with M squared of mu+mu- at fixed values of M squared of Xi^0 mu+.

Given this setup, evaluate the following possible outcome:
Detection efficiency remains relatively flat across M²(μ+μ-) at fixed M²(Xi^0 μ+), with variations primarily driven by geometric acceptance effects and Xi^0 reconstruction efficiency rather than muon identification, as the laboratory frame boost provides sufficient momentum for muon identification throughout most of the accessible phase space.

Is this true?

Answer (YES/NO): NO